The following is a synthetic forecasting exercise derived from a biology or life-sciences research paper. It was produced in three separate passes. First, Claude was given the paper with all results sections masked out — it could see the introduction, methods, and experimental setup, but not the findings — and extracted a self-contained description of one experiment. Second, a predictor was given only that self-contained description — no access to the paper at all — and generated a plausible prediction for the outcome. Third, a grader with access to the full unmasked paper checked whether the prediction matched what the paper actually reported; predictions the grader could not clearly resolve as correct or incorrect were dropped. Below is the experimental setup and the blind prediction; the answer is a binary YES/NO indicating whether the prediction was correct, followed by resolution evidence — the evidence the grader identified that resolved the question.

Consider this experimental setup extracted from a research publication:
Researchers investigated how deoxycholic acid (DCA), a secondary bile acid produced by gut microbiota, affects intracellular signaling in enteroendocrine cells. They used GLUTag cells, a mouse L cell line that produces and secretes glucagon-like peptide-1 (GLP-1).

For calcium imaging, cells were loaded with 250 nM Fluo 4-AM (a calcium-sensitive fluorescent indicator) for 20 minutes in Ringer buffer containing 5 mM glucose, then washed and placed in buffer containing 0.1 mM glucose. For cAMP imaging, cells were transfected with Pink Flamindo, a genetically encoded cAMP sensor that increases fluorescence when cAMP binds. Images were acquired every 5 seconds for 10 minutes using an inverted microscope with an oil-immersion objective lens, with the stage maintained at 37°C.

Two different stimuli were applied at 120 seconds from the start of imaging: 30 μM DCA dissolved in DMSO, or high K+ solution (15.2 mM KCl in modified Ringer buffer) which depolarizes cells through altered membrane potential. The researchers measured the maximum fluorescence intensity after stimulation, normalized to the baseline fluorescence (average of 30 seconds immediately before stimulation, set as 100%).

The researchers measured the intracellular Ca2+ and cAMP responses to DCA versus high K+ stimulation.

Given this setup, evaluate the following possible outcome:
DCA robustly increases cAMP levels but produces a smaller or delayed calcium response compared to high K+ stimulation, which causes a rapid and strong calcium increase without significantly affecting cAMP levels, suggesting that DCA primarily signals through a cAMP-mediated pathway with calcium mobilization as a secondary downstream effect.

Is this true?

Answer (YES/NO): NO